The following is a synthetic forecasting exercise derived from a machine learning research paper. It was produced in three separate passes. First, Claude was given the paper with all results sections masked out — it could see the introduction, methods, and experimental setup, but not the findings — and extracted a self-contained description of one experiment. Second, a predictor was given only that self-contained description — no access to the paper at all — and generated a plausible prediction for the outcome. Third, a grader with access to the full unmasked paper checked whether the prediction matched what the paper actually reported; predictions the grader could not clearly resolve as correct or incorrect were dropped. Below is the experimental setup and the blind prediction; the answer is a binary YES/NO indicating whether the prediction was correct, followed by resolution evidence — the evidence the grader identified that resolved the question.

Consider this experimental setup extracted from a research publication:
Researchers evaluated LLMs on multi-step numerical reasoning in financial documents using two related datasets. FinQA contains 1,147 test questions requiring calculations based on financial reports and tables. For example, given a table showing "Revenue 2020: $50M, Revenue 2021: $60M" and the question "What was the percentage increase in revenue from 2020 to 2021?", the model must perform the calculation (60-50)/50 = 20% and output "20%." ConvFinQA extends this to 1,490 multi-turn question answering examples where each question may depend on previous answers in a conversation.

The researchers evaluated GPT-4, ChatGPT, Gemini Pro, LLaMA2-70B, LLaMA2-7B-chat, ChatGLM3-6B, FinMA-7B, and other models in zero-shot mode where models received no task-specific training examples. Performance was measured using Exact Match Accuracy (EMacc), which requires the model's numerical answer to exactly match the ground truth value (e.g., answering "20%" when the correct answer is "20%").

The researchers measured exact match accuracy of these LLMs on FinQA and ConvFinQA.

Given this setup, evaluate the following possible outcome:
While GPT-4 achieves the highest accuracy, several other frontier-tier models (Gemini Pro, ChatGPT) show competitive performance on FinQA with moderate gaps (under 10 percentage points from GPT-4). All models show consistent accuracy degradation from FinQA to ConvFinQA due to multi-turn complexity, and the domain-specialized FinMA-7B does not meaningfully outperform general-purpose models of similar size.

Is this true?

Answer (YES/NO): NO